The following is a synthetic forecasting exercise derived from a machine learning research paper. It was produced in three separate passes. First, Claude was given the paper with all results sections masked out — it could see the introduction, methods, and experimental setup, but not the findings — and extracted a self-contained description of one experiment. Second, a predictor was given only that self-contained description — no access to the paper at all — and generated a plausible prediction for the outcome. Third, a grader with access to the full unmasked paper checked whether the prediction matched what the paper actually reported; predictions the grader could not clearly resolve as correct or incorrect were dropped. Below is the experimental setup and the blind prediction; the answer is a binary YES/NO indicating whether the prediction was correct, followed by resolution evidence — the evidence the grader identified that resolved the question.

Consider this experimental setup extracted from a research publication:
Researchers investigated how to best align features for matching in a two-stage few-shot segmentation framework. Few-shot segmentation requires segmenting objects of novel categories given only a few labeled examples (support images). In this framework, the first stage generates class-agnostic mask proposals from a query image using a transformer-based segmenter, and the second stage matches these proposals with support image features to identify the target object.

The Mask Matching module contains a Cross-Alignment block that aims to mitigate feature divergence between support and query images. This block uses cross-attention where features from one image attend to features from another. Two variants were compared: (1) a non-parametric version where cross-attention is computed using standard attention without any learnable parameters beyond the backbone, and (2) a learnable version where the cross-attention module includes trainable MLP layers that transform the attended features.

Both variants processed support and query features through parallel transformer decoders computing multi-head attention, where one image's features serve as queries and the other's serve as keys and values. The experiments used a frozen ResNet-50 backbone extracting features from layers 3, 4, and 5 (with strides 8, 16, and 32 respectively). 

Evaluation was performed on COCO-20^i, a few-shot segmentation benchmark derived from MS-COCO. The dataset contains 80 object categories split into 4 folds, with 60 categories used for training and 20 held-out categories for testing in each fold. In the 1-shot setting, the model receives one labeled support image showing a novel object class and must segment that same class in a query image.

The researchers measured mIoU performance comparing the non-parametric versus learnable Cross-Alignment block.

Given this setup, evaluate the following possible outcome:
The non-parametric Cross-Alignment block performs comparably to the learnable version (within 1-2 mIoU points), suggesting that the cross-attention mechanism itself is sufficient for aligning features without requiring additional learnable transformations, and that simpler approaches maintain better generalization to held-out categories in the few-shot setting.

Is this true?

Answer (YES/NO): NO